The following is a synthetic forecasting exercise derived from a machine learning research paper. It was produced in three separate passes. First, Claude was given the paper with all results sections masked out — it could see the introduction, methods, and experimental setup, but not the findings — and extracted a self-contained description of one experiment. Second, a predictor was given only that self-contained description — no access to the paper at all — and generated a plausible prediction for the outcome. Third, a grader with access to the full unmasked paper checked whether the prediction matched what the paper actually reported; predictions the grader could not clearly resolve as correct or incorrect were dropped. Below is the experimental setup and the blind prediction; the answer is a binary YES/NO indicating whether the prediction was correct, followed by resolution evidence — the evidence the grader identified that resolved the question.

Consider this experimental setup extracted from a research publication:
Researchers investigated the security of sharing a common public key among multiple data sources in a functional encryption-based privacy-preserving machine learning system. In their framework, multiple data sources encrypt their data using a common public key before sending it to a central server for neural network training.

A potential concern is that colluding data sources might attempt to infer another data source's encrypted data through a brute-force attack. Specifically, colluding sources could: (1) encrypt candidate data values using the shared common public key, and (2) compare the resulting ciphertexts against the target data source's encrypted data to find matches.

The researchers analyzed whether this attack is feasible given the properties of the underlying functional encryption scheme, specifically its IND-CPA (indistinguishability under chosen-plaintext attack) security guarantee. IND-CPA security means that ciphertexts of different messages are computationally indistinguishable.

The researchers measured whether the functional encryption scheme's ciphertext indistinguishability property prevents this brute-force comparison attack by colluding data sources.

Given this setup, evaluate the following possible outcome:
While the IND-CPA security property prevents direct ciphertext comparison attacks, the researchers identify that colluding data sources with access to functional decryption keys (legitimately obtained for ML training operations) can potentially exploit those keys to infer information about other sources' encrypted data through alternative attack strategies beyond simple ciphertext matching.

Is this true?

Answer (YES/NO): NO